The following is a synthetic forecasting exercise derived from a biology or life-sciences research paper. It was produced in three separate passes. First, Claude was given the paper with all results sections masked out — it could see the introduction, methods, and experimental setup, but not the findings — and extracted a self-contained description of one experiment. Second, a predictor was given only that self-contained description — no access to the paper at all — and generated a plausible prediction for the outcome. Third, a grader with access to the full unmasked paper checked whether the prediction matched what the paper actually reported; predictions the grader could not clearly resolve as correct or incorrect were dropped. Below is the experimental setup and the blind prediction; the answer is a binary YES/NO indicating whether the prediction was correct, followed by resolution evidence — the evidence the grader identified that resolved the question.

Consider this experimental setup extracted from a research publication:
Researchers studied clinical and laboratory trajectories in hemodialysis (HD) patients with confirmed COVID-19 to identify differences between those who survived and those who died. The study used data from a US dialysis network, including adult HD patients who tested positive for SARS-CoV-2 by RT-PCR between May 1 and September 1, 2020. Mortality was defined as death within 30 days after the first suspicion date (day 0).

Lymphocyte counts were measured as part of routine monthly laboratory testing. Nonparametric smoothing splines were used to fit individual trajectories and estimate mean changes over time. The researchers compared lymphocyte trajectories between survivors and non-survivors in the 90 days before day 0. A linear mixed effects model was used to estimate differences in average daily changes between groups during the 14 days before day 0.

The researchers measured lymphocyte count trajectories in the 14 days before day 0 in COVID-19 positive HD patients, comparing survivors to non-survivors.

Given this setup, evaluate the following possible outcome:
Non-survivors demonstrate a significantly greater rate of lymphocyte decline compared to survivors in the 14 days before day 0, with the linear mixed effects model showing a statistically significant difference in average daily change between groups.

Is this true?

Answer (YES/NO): YES